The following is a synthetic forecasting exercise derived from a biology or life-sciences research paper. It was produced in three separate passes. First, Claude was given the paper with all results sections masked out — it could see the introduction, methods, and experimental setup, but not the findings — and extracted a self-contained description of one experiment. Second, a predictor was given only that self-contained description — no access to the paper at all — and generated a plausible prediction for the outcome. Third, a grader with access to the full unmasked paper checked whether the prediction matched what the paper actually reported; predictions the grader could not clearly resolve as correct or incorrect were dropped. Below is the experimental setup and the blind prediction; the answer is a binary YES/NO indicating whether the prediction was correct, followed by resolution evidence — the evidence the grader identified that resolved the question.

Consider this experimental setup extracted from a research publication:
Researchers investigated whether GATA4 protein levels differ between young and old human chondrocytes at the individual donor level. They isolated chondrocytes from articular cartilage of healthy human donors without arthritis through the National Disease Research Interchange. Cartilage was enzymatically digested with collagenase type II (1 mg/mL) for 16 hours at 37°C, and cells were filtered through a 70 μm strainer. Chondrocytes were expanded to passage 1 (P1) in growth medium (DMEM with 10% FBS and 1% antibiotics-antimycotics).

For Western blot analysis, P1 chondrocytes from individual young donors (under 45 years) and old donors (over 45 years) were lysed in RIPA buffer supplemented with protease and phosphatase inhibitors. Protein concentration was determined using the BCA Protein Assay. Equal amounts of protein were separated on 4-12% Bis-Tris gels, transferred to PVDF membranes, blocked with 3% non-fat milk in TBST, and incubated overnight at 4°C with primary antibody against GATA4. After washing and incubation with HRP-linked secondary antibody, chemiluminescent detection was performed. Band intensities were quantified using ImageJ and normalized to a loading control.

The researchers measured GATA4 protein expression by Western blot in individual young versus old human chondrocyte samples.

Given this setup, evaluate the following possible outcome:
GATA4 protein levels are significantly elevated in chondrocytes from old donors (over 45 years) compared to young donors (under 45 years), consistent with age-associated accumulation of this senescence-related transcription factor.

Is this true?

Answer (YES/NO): YES